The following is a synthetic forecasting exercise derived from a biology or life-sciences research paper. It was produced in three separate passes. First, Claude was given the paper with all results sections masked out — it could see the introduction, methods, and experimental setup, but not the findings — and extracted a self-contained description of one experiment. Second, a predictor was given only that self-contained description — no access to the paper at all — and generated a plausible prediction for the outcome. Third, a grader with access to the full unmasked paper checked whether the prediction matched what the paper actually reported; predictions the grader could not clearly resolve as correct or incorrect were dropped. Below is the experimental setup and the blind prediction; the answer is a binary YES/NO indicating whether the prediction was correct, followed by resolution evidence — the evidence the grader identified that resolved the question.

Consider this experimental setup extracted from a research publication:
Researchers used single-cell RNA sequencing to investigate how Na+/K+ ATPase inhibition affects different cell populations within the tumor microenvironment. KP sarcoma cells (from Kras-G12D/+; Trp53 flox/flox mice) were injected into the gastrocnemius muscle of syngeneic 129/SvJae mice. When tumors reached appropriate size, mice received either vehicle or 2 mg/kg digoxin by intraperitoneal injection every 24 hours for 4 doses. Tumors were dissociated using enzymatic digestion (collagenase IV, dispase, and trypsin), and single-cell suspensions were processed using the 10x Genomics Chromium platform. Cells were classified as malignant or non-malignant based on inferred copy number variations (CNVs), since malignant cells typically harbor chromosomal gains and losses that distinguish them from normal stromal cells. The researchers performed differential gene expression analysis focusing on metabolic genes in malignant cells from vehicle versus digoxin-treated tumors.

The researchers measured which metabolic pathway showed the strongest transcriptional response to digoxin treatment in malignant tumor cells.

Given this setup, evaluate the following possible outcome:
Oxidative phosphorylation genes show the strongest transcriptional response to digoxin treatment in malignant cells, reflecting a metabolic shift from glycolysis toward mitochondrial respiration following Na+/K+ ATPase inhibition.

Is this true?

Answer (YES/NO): YES